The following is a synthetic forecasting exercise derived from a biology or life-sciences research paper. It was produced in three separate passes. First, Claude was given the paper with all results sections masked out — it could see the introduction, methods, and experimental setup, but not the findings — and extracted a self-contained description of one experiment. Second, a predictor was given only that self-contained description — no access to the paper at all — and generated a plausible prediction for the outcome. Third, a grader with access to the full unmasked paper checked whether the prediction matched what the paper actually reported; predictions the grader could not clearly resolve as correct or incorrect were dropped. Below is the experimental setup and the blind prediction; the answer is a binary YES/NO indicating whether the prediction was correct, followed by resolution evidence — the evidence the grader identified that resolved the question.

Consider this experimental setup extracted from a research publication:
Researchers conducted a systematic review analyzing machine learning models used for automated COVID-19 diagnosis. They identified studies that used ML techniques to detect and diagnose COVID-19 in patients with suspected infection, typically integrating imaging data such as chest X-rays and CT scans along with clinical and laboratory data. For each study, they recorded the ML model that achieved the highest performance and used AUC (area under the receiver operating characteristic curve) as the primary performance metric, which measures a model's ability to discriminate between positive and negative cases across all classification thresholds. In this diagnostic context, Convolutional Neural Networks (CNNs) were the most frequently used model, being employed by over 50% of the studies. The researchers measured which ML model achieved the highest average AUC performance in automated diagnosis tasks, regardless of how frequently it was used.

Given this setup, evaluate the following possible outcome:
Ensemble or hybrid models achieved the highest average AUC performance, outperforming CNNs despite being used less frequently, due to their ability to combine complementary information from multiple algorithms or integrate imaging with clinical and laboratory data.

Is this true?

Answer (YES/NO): NO